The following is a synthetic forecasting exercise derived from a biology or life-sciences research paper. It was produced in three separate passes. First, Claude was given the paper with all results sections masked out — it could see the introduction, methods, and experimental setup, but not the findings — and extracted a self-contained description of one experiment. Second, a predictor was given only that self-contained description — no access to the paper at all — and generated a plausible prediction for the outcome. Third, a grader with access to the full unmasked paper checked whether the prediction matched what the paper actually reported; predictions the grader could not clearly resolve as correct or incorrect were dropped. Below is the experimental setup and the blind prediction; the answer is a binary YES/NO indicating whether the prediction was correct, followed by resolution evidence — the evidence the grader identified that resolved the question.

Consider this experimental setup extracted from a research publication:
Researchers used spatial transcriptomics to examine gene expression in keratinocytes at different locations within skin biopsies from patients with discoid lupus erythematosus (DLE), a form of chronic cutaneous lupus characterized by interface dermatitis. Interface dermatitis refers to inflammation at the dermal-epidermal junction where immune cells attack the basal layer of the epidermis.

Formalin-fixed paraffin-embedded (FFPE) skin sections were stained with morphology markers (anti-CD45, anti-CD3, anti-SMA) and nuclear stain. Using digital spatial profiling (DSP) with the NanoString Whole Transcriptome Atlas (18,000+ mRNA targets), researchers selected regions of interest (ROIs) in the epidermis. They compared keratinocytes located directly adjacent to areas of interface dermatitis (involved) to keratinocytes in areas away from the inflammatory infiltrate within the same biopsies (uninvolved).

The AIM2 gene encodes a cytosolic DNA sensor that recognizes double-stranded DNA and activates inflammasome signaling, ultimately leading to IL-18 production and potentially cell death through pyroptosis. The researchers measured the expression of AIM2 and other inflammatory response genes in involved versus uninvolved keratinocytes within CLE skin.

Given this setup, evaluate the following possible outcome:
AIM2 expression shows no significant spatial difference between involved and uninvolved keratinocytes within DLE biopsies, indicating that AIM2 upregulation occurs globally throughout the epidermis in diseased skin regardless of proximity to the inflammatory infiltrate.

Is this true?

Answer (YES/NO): NO